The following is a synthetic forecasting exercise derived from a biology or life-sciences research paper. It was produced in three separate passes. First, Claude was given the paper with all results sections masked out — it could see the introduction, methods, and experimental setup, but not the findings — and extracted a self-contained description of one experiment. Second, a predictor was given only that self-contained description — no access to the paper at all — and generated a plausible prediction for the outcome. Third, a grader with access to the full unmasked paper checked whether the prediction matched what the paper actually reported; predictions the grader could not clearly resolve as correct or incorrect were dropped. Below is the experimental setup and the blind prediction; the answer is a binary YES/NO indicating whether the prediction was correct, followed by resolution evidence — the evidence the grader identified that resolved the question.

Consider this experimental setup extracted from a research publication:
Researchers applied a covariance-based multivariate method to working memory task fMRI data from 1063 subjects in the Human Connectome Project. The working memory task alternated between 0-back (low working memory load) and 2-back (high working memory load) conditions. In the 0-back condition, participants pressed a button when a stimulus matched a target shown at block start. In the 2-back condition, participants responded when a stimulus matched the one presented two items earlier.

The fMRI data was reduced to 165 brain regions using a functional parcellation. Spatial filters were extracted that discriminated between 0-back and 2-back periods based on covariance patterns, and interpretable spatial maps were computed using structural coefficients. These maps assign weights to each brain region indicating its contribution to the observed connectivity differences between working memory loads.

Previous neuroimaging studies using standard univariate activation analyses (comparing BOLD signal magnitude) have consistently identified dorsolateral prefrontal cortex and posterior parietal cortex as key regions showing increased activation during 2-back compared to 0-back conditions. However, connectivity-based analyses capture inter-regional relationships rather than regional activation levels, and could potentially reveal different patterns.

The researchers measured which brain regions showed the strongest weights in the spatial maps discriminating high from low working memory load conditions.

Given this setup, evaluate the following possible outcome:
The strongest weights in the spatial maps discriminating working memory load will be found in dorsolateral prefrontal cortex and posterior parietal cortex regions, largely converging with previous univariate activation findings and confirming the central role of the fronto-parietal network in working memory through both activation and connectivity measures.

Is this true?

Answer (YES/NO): NO